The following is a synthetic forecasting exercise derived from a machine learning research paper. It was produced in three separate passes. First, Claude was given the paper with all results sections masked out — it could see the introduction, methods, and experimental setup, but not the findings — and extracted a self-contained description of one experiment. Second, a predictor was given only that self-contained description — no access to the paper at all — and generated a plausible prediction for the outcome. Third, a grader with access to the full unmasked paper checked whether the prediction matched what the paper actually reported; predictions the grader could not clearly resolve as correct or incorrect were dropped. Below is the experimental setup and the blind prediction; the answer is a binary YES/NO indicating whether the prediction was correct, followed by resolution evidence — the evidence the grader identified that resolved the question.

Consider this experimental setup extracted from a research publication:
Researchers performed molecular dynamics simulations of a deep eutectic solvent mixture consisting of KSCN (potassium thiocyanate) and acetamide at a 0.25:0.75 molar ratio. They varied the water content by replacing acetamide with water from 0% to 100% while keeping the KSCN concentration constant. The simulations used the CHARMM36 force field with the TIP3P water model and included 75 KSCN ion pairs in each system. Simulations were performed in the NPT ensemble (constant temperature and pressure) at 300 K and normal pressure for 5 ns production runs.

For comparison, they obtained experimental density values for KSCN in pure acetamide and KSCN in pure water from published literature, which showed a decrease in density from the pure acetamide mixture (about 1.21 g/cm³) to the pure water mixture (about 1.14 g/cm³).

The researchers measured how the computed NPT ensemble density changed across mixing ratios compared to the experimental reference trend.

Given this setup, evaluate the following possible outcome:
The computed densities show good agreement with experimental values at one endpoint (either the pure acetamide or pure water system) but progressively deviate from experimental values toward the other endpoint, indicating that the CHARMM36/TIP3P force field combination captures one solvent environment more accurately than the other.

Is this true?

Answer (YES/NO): NO